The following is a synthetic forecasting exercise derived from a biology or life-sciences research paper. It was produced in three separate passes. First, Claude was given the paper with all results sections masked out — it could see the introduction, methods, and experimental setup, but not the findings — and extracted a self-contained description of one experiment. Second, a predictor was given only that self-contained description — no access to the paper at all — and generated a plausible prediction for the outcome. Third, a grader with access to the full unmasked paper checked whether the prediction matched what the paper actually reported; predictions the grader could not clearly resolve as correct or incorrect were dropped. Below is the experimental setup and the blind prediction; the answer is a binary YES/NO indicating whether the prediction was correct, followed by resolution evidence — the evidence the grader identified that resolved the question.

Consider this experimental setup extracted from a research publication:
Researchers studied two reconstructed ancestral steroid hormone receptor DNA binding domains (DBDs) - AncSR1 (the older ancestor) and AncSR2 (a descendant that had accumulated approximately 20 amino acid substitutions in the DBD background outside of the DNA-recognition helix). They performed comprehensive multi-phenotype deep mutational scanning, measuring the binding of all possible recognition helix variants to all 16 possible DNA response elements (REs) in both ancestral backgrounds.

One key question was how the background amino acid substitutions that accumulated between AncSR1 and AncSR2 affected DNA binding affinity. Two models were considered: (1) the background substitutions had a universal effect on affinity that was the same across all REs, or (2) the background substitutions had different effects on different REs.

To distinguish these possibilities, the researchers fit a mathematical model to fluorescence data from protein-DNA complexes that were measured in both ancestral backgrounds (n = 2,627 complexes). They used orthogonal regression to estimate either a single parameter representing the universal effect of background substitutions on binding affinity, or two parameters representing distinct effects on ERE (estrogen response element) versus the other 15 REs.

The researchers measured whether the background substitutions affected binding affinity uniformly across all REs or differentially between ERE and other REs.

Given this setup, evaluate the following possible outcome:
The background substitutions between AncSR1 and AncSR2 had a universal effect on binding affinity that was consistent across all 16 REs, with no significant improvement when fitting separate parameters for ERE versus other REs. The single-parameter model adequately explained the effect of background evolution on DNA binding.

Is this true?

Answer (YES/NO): NO